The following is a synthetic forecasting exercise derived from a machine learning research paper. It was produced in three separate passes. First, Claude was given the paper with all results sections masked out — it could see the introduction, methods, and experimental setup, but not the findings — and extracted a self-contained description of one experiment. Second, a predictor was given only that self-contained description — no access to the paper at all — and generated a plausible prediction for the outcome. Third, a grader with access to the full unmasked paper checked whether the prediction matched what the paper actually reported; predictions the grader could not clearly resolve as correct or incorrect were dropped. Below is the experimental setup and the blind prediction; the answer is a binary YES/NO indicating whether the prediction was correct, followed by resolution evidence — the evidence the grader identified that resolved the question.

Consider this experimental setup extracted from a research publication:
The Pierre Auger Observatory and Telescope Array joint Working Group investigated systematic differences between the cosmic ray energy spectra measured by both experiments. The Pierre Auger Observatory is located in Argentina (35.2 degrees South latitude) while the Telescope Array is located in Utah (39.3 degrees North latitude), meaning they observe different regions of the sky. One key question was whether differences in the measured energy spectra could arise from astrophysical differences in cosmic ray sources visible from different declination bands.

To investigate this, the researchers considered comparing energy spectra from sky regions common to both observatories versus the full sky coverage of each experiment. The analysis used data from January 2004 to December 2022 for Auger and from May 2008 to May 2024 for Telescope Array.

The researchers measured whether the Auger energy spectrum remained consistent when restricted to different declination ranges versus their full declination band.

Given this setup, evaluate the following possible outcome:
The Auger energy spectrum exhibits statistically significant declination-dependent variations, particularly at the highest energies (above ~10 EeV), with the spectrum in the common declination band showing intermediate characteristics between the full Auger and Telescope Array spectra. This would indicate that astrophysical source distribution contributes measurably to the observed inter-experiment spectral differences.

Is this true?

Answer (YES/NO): NO